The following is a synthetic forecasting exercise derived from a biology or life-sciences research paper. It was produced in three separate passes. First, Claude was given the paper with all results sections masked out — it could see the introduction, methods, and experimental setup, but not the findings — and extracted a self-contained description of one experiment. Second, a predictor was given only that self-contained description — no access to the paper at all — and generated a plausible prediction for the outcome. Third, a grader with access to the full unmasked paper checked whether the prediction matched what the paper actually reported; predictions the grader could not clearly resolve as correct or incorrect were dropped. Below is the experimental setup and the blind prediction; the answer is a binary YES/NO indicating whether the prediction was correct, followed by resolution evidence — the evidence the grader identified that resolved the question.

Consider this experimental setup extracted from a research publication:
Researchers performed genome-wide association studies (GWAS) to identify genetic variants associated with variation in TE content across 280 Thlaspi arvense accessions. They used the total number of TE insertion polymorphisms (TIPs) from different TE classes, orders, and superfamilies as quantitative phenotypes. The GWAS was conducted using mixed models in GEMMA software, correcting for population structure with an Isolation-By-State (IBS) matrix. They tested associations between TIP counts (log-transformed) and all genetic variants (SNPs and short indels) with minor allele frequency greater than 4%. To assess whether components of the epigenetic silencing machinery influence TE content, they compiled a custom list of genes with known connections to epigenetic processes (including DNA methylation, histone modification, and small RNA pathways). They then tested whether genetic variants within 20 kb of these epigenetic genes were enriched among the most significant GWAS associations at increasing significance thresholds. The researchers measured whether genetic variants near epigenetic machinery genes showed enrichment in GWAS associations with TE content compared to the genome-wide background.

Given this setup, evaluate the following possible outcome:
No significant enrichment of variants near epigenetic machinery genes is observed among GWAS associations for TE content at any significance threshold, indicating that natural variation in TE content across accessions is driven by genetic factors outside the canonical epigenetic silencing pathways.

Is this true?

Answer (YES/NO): NO